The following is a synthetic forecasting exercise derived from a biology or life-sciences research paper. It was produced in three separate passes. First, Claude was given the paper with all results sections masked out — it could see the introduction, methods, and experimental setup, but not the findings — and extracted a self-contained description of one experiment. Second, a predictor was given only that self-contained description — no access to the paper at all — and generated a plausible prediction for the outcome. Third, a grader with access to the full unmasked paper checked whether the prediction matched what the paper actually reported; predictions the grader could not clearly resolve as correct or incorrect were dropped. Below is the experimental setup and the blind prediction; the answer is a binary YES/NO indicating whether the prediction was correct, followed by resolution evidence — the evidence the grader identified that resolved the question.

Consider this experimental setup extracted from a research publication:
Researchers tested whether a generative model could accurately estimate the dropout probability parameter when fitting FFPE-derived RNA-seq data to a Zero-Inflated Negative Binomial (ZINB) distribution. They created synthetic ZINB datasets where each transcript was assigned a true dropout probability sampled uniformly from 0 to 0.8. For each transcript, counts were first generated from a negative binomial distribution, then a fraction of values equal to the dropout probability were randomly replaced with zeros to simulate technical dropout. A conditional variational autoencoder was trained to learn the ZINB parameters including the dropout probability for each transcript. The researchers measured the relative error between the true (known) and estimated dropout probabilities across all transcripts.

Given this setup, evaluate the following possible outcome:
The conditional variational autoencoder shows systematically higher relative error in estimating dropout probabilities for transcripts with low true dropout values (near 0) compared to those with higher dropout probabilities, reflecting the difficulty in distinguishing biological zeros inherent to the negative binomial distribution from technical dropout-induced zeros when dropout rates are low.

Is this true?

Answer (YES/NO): NO